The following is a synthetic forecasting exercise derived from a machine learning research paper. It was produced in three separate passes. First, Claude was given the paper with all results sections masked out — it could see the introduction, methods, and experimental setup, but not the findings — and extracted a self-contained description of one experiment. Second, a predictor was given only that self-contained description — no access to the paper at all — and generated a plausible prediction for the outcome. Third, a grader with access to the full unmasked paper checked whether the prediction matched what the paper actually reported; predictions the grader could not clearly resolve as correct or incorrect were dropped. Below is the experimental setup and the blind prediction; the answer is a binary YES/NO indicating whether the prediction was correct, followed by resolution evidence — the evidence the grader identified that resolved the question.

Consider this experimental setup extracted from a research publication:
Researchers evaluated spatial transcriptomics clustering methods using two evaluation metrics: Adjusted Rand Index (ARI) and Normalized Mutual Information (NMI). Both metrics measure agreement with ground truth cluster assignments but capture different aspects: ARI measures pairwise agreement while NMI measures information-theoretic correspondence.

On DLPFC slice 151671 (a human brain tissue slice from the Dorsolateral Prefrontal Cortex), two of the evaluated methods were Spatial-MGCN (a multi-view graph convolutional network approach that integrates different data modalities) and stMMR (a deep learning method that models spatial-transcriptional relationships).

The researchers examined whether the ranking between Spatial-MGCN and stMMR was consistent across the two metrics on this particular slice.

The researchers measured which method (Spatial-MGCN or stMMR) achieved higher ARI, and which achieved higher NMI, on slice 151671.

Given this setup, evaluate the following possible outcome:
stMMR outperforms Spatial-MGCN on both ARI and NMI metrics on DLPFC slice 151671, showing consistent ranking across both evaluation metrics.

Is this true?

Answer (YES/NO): NO